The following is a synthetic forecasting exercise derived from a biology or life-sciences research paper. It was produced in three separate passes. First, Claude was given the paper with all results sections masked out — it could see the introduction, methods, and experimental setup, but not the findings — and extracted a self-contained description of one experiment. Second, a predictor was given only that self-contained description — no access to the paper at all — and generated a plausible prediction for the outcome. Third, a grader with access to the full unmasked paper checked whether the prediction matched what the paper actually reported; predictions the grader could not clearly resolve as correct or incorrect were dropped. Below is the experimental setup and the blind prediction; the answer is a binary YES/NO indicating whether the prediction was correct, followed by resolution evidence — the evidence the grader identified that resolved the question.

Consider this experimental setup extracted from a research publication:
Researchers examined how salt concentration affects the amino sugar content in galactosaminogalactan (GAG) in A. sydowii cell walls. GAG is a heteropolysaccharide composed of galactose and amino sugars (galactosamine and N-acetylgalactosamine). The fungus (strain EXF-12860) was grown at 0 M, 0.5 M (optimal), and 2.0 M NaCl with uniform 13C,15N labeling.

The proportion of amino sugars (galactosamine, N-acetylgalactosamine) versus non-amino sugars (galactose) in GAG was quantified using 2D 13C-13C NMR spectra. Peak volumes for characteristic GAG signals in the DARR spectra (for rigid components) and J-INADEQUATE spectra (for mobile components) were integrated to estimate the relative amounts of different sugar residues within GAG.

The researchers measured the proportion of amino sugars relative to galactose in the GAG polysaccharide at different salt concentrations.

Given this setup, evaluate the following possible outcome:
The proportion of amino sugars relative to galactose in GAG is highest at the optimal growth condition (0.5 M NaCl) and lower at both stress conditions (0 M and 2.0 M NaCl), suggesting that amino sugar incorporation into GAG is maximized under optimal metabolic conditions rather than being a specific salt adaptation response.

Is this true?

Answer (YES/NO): NO